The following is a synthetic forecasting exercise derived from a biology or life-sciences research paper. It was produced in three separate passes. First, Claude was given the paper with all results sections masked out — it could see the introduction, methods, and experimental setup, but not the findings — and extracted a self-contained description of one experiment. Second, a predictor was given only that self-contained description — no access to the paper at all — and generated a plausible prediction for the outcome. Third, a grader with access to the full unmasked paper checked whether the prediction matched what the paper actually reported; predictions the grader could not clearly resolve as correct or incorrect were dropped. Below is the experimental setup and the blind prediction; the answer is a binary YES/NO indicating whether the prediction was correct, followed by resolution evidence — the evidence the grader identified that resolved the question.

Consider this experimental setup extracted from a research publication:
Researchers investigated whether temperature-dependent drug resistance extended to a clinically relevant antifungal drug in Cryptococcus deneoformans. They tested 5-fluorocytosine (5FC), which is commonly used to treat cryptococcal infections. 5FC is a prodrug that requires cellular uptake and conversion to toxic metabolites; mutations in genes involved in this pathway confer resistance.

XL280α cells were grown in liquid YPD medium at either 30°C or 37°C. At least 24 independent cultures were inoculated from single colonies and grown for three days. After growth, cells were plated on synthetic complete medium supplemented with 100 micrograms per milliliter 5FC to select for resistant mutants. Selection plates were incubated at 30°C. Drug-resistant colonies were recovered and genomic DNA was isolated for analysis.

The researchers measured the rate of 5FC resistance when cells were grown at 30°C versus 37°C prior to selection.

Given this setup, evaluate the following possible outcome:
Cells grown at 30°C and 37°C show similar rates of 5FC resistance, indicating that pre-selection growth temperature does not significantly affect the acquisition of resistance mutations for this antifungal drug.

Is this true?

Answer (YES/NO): NO